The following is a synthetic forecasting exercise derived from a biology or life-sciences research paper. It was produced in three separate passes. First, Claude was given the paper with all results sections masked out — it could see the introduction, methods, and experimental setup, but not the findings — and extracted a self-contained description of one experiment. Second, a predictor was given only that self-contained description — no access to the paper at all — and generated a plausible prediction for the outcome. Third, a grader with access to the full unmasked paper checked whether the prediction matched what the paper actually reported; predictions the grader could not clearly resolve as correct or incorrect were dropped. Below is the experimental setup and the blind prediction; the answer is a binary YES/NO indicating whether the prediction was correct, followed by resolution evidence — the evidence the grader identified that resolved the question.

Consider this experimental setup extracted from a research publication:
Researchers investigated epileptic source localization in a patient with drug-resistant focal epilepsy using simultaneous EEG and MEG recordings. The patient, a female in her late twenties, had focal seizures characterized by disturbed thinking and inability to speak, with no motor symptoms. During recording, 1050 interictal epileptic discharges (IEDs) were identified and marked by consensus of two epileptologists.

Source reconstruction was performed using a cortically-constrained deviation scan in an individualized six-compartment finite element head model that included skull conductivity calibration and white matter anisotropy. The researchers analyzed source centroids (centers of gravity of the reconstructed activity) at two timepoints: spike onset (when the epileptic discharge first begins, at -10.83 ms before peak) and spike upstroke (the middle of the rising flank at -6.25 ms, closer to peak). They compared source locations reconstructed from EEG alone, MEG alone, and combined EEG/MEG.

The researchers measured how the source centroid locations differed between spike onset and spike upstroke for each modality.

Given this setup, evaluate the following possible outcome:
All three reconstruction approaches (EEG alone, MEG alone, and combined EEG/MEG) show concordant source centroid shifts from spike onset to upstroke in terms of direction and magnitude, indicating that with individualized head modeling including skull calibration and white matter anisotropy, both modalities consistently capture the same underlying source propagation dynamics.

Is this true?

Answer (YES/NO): NO